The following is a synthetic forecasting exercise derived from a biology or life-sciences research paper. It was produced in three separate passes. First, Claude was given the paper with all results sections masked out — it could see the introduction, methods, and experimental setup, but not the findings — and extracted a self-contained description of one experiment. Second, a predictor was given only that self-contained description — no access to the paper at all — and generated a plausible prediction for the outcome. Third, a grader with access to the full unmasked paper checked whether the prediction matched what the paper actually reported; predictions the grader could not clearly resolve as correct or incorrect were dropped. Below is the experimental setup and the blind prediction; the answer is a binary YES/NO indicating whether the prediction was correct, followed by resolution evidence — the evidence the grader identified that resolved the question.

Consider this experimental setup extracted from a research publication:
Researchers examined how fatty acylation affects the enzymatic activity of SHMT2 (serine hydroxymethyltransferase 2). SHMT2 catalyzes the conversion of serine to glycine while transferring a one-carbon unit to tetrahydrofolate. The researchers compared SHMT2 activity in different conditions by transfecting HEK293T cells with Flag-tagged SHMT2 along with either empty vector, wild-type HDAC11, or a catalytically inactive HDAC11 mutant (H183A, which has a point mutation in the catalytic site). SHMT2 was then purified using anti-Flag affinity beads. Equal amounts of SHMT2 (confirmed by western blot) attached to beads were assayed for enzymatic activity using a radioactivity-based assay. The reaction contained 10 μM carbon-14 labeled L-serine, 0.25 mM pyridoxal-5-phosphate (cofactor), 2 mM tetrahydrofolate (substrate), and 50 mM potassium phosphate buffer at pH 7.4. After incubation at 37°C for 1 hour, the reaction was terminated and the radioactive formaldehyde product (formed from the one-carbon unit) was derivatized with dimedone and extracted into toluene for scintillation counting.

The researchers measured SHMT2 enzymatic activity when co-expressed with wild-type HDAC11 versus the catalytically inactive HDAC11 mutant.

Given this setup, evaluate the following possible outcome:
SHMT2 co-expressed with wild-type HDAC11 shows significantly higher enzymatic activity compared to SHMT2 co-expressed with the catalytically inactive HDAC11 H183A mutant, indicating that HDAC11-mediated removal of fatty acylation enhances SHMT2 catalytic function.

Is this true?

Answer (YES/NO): NO